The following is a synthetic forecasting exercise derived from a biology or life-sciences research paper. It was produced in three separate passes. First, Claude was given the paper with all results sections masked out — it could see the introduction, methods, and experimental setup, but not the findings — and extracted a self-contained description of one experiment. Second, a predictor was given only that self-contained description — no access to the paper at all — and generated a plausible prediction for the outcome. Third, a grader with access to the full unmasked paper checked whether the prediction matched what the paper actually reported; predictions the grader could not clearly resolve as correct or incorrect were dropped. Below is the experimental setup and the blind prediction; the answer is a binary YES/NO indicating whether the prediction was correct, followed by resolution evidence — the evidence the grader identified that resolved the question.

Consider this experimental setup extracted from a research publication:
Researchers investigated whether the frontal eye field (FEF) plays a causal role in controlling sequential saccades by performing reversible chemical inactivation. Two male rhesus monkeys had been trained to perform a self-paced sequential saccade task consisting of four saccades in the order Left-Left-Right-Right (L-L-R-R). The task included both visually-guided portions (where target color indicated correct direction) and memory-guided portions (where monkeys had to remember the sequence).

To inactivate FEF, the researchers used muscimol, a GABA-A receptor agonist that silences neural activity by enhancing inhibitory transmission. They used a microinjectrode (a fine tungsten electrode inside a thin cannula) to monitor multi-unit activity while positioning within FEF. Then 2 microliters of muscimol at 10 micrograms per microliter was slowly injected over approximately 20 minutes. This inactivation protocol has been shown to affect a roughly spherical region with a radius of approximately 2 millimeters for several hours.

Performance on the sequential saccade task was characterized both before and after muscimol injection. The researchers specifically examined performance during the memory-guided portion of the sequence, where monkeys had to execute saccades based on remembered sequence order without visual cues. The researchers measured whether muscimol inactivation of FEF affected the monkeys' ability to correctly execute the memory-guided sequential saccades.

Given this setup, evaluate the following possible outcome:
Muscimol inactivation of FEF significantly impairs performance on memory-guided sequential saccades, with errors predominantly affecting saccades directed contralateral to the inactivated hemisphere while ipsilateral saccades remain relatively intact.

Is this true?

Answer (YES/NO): YES